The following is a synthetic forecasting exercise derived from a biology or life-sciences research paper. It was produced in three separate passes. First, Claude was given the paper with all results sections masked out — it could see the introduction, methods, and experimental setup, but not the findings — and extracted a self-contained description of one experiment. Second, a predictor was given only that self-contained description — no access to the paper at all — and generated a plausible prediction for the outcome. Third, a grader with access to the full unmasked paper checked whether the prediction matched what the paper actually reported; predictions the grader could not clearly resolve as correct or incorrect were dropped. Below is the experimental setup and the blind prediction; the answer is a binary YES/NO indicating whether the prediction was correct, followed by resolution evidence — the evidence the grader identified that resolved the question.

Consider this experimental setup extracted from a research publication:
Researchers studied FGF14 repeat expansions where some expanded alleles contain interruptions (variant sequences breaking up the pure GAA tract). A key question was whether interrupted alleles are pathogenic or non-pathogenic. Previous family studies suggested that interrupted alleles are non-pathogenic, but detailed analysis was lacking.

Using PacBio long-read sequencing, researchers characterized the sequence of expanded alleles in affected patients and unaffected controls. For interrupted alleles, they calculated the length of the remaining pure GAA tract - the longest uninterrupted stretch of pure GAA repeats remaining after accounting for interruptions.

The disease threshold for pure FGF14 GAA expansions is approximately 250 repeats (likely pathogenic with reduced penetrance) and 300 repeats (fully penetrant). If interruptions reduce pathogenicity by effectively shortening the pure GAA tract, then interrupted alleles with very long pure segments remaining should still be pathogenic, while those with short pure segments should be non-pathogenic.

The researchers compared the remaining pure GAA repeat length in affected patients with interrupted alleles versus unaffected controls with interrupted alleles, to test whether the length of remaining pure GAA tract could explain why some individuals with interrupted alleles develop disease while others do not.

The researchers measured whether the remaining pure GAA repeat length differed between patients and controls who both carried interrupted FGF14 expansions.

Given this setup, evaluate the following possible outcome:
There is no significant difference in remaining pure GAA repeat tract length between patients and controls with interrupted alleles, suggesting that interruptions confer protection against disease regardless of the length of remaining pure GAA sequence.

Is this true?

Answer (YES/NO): NO